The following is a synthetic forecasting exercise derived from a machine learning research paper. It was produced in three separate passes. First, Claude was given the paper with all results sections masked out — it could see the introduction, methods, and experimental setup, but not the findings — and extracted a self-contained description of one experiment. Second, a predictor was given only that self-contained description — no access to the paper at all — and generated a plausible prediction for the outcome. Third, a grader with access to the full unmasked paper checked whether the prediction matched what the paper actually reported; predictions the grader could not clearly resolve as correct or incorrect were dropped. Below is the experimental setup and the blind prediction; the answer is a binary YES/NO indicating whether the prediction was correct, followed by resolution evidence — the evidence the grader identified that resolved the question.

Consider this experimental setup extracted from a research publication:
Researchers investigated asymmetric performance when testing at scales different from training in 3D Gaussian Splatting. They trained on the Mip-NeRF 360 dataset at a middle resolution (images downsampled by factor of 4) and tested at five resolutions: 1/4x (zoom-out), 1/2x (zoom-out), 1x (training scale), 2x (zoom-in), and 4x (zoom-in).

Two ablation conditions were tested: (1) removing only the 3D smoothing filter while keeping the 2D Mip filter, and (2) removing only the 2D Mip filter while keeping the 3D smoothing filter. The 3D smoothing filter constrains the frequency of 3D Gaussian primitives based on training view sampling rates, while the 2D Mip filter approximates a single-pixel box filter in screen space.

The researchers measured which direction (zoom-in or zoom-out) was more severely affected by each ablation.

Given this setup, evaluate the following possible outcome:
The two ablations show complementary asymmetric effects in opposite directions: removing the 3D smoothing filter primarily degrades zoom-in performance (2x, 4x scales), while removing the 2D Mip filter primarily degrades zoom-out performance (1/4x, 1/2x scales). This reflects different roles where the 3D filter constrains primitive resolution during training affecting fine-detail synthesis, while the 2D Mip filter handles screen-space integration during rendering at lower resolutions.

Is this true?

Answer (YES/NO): YES